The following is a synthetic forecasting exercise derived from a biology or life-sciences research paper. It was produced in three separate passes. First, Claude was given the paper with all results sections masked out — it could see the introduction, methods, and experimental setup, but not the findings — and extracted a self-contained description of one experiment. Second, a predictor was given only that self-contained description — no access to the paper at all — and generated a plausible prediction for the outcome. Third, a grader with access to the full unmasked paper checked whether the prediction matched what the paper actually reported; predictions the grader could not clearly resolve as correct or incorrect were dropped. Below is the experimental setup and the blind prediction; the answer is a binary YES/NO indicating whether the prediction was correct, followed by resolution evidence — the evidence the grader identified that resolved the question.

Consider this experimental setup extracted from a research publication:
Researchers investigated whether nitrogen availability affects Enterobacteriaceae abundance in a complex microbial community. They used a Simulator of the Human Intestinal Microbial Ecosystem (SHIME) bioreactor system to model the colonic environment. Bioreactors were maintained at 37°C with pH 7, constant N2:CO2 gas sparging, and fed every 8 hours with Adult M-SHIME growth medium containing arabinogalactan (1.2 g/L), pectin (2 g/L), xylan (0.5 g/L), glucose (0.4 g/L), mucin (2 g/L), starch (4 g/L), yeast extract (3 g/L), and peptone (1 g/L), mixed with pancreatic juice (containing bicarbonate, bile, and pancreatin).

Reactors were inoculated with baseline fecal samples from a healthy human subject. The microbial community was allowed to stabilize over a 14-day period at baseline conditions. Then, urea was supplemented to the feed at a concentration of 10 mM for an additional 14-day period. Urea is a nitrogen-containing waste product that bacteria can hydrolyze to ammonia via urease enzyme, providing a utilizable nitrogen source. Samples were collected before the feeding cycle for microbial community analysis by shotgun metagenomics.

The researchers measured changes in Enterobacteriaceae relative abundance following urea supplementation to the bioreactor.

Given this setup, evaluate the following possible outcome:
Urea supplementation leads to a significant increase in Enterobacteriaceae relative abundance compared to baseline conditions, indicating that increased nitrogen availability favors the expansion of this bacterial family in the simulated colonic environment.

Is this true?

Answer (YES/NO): NO